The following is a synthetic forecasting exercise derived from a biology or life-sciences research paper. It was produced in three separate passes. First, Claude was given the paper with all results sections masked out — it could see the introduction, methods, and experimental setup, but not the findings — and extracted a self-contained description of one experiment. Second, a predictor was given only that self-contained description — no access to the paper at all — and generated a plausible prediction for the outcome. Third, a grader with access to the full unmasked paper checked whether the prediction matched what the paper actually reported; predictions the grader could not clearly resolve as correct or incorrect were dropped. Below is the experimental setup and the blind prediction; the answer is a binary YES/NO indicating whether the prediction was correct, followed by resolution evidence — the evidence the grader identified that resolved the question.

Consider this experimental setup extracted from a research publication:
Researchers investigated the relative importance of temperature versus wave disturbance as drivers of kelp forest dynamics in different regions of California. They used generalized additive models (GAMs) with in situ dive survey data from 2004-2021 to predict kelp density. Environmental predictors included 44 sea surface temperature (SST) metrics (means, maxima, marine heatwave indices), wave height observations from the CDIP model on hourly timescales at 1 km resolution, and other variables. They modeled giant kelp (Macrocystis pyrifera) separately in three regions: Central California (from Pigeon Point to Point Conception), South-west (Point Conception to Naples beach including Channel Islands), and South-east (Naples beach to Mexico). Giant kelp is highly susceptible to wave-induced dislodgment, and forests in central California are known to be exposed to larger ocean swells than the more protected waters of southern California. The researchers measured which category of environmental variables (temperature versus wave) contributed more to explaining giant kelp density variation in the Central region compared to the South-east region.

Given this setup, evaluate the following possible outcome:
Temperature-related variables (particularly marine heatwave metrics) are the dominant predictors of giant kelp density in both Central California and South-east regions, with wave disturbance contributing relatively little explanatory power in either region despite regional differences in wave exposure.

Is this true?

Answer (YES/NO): NO